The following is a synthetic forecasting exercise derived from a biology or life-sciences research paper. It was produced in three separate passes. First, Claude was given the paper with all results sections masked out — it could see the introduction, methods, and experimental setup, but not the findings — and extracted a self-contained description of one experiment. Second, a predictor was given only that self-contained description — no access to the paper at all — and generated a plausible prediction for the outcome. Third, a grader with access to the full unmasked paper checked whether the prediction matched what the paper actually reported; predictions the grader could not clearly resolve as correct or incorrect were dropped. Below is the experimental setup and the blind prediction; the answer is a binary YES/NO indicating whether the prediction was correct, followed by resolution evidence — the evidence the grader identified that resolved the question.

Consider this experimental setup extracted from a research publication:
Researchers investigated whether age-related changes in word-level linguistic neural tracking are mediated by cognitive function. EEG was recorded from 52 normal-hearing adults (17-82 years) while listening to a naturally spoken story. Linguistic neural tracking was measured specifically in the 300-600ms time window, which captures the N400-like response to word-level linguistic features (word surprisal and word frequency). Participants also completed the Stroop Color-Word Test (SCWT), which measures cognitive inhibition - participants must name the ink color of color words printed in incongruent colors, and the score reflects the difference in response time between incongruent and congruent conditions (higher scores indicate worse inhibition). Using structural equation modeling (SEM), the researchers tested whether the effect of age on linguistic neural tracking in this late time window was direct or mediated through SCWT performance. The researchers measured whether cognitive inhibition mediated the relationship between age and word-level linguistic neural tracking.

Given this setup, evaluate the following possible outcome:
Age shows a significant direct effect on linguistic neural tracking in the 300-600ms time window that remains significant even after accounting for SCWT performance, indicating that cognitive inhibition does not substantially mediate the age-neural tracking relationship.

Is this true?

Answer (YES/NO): NO